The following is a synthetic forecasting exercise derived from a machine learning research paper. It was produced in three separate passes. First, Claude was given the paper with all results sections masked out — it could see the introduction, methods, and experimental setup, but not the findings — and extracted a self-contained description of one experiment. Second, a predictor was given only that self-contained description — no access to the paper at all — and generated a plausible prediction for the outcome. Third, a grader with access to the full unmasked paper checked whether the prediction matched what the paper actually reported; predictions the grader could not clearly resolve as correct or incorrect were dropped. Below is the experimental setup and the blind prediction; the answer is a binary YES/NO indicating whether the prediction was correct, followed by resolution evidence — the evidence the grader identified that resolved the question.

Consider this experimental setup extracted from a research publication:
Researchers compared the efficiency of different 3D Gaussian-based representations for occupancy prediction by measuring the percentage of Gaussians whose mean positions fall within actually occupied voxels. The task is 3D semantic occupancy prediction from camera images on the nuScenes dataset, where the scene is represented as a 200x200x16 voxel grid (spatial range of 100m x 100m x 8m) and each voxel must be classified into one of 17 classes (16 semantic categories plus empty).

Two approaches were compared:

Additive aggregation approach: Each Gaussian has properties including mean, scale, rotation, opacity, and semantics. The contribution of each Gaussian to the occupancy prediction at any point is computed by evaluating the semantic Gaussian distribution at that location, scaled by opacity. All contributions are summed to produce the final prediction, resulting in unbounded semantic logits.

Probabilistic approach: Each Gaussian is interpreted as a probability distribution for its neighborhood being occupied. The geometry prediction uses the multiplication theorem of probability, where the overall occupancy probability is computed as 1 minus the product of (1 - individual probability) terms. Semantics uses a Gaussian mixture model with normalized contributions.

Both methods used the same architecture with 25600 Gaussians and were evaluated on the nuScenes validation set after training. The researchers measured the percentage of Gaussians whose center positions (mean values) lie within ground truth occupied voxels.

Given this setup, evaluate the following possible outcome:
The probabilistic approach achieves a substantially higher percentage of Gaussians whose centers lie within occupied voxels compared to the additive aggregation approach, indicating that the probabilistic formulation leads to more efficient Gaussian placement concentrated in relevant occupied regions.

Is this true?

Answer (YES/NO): YES